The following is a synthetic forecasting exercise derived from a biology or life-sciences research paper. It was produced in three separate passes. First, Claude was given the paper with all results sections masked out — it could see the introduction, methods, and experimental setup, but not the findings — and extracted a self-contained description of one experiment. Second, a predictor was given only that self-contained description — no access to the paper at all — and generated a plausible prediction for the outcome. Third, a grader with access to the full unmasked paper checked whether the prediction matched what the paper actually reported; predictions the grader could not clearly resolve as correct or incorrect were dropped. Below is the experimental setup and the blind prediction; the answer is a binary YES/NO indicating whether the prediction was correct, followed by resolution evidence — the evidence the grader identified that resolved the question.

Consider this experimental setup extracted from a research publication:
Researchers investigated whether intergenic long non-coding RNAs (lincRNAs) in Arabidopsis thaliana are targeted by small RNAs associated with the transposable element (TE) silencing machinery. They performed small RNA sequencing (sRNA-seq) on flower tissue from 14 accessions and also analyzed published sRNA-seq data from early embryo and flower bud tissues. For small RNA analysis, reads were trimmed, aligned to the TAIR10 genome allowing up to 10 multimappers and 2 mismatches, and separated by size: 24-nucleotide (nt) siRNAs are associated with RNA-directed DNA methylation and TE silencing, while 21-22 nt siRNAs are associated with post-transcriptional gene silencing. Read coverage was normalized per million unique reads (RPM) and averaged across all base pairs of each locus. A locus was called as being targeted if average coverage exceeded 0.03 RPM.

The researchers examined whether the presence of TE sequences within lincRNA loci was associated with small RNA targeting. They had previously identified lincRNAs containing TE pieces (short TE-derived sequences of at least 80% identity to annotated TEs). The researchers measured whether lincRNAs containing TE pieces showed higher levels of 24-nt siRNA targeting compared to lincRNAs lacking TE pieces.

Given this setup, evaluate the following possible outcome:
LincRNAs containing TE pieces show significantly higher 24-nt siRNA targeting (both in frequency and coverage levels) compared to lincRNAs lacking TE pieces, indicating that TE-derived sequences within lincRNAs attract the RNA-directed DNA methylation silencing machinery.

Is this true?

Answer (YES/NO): YES